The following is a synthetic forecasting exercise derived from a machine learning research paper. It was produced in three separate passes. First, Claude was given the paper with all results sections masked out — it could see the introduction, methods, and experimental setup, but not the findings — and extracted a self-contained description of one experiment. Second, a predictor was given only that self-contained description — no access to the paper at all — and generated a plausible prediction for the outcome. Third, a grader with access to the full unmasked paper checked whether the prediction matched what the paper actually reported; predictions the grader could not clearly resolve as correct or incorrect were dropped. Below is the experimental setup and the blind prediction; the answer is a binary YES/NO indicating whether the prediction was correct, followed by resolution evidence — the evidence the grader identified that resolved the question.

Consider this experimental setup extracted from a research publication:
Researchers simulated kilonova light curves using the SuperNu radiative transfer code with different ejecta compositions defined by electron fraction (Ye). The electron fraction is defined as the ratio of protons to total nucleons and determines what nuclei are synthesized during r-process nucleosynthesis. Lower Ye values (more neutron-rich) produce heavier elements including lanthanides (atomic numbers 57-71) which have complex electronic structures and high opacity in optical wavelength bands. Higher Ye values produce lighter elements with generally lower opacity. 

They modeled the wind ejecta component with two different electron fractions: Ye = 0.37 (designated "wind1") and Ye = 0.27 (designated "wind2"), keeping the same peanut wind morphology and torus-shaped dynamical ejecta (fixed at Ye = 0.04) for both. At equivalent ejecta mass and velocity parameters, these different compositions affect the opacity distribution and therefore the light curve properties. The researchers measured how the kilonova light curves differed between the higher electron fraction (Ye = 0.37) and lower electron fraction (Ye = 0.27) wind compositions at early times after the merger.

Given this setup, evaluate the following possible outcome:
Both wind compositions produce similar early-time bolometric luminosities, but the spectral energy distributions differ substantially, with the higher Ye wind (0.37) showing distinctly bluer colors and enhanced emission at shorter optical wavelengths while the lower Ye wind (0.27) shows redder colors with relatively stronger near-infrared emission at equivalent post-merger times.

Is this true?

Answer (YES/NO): NO